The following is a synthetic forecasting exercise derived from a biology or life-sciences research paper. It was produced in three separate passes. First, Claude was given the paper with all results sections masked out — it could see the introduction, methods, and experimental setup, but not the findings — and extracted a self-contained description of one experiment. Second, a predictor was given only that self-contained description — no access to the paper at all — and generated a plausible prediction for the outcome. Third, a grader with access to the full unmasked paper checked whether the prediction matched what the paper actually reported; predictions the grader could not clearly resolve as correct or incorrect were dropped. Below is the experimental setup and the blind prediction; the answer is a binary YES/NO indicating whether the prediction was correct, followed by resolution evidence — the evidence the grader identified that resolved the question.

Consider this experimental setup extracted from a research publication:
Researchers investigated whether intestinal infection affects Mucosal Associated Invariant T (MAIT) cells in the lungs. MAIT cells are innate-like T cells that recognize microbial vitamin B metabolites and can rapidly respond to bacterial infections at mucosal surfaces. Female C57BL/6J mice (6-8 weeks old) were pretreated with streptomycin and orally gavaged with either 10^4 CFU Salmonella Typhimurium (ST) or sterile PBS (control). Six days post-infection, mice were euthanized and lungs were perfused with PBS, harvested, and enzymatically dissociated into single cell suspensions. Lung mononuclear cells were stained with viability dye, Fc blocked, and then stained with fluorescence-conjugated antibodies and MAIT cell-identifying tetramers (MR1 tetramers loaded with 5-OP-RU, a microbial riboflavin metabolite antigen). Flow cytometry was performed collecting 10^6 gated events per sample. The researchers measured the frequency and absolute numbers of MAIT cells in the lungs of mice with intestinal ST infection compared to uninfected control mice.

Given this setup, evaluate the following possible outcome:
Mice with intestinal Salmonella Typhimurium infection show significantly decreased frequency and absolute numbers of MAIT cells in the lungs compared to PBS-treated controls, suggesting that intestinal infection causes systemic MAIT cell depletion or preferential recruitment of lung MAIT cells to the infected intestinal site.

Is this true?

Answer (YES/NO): NO